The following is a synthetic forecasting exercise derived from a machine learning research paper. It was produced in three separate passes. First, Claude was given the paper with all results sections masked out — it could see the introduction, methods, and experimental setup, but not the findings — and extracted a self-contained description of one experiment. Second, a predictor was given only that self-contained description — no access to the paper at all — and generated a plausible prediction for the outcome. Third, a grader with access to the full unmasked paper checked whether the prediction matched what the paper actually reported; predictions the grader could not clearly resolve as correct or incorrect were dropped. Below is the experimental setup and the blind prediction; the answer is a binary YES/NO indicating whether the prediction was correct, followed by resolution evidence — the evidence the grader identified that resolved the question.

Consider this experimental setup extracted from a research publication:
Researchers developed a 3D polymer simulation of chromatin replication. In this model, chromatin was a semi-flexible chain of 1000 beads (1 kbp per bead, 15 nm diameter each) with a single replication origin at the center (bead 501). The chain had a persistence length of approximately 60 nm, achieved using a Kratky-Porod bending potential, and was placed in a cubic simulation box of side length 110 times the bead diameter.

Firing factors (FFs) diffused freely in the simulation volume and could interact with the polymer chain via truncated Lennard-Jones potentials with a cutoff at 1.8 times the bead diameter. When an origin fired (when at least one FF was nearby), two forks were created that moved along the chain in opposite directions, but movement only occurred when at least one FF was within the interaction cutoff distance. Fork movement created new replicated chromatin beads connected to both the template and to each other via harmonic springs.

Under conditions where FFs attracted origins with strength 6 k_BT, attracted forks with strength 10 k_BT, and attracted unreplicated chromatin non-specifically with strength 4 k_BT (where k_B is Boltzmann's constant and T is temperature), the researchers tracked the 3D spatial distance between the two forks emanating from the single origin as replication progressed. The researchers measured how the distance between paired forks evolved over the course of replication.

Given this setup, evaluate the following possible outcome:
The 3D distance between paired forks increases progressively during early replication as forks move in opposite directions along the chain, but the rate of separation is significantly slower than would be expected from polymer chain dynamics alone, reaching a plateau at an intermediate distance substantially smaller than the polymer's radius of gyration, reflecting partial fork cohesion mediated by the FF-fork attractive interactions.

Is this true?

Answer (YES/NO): NO